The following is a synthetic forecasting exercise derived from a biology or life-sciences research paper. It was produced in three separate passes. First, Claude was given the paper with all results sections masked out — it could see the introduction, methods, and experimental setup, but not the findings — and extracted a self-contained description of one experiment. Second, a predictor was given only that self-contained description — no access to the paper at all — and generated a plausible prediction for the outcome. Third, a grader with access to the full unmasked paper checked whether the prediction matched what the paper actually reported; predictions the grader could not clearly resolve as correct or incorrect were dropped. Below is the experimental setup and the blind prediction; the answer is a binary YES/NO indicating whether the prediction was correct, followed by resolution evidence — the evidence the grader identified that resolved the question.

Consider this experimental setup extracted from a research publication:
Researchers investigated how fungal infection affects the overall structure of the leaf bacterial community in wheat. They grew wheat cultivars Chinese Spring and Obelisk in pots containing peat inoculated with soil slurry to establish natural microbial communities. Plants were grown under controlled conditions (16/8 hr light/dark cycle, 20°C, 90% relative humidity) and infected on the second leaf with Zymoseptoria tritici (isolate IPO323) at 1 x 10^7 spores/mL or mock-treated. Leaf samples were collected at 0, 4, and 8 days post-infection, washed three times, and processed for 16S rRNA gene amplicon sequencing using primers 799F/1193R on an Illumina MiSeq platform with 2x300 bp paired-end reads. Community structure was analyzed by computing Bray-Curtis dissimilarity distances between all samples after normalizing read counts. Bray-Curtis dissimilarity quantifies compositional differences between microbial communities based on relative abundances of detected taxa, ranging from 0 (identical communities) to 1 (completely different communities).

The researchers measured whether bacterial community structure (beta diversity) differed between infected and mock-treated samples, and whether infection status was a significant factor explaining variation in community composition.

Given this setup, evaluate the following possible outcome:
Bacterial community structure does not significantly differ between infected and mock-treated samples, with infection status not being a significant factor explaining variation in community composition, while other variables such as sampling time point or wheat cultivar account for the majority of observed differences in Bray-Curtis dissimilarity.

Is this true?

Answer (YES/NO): NO